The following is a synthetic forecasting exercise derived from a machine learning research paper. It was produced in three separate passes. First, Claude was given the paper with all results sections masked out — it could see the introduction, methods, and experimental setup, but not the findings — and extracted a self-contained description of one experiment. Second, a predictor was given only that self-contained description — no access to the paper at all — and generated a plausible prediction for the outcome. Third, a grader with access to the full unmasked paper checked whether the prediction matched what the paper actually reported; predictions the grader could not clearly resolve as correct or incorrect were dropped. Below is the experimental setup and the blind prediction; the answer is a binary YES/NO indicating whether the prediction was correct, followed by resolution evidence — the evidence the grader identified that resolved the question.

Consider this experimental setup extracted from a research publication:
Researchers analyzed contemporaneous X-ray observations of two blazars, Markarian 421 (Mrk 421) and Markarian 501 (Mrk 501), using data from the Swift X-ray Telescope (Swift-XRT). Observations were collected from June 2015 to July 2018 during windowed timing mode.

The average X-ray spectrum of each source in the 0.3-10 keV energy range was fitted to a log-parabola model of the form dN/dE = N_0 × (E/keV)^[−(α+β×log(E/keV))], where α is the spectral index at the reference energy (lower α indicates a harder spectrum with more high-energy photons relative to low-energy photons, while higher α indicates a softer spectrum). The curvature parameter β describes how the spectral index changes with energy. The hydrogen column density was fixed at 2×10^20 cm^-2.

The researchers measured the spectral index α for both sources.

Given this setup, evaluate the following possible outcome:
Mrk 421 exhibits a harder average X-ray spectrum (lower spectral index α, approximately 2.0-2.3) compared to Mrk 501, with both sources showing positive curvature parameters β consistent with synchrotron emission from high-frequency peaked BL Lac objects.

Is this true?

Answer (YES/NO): NO